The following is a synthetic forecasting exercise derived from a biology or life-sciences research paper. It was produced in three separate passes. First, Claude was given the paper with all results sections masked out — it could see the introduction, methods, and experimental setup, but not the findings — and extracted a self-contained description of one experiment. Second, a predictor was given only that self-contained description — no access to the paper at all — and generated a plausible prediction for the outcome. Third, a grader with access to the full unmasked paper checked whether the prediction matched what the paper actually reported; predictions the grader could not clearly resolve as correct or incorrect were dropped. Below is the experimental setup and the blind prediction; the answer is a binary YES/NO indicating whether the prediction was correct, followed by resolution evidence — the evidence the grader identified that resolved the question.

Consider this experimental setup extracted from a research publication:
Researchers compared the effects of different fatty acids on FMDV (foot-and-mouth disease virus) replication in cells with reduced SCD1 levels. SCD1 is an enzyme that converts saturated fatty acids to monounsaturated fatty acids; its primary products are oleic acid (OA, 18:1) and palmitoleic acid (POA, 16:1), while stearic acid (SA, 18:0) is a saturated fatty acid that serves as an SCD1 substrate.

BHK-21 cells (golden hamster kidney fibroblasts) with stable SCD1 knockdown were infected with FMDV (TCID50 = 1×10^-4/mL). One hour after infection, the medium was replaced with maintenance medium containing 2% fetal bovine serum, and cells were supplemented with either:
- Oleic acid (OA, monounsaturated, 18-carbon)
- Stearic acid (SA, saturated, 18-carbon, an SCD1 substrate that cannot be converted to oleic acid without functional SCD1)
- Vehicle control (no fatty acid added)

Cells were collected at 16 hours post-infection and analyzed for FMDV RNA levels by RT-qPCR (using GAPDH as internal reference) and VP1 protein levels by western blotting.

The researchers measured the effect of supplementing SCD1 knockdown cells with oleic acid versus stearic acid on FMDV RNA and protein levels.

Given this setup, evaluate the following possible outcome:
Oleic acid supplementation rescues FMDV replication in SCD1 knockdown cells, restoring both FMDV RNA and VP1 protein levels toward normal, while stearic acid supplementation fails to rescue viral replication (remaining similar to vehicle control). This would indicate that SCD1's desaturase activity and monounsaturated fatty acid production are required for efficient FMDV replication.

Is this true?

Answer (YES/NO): YES